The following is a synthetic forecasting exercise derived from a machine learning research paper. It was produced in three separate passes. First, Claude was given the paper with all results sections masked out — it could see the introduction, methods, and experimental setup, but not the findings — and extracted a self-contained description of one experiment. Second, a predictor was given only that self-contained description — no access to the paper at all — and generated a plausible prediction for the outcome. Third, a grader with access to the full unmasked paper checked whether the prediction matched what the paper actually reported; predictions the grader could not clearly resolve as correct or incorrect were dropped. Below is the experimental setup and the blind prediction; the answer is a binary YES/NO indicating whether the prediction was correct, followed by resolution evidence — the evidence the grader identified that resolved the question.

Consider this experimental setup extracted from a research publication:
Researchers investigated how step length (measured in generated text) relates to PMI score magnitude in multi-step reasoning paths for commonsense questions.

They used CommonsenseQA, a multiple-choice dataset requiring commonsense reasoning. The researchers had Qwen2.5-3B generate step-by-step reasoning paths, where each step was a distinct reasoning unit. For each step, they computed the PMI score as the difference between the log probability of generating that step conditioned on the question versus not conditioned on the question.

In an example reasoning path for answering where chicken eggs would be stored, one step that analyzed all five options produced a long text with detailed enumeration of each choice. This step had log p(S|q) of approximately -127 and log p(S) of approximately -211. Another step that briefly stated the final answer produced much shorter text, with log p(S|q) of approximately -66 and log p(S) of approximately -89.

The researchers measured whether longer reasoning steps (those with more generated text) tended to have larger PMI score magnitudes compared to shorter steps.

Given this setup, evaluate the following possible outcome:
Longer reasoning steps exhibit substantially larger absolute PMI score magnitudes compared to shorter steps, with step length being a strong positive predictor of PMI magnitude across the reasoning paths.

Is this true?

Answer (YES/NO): YES